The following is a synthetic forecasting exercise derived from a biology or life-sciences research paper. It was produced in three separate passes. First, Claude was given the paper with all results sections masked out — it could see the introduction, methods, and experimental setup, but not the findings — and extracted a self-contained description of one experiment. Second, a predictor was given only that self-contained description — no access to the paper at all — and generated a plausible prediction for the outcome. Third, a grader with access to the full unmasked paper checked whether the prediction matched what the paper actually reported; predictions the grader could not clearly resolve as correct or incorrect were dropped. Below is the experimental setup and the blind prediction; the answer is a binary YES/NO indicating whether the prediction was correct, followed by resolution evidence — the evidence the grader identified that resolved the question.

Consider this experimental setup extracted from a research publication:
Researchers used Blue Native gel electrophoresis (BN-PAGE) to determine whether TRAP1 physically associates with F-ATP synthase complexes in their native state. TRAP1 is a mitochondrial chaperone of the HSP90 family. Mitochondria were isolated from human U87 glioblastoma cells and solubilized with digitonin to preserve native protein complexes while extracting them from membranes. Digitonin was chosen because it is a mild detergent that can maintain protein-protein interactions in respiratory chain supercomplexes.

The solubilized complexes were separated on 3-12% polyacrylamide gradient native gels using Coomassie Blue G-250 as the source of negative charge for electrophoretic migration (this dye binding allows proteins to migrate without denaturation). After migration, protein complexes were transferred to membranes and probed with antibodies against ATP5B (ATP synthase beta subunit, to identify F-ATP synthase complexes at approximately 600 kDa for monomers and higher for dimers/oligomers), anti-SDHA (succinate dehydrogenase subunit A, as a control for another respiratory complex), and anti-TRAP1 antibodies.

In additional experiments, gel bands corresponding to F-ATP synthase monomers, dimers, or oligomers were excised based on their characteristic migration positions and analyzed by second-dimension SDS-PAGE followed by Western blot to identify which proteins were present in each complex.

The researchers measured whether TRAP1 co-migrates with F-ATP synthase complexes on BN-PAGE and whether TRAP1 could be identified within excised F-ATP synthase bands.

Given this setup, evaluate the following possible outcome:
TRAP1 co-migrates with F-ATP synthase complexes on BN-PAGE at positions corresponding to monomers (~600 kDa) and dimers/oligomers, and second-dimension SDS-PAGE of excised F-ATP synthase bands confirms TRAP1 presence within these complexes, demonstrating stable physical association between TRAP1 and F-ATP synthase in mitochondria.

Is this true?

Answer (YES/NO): YES